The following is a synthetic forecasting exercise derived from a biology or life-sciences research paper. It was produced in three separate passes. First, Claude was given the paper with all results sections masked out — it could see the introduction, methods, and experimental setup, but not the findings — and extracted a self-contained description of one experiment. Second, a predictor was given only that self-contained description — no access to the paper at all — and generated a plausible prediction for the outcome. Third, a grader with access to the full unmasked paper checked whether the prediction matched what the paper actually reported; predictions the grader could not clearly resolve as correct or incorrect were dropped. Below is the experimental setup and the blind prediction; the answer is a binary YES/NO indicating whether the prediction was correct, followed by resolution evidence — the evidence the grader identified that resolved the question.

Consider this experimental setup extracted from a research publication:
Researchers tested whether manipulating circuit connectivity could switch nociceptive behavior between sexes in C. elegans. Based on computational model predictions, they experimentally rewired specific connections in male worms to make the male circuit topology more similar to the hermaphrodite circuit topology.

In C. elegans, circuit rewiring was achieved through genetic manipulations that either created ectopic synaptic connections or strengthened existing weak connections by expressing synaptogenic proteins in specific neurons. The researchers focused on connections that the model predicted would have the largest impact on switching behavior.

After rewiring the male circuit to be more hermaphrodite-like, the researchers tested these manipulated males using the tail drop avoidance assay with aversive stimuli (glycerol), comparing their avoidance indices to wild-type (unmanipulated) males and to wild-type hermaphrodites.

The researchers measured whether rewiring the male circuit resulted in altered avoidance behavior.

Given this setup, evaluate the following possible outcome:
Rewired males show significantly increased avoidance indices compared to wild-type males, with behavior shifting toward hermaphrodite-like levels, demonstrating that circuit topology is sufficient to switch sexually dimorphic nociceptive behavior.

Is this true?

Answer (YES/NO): YES